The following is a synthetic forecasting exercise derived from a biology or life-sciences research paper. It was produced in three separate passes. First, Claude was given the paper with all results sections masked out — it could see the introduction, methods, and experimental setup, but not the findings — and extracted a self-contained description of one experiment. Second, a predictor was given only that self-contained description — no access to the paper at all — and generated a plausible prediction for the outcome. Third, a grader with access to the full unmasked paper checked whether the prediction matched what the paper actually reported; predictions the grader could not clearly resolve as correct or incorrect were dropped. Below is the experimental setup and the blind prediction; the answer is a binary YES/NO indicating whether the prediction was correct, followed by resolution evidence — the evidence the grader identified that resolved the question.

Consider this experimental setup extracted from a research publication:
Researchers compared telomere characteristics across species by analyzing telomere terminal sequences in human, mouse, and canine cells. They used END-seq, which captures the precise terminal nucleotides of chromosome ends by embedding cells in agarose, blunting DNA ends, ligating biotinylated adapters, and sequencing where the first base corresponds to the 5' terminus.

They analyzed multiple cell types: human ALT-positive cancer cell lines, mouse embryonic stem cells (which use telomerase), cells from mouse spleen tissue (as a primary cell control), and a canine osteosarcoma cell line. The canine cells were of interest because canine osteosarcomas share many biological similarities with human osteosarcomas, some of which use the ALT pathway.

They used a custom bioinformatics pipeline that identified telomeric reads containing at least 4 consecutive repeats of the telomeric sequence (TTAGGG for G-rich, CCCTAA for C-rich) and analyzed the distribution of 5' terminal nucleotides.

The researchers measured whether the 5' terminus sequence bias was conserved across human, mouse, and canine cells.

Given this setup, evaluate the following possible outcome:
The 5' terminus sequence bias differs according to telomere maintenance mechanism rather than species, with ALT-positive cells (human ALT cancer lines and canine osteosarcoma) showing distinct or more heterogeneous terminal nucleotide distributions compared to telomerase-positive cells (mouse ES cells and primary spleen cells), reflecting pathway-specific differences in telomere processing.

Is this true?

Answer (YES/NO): NO